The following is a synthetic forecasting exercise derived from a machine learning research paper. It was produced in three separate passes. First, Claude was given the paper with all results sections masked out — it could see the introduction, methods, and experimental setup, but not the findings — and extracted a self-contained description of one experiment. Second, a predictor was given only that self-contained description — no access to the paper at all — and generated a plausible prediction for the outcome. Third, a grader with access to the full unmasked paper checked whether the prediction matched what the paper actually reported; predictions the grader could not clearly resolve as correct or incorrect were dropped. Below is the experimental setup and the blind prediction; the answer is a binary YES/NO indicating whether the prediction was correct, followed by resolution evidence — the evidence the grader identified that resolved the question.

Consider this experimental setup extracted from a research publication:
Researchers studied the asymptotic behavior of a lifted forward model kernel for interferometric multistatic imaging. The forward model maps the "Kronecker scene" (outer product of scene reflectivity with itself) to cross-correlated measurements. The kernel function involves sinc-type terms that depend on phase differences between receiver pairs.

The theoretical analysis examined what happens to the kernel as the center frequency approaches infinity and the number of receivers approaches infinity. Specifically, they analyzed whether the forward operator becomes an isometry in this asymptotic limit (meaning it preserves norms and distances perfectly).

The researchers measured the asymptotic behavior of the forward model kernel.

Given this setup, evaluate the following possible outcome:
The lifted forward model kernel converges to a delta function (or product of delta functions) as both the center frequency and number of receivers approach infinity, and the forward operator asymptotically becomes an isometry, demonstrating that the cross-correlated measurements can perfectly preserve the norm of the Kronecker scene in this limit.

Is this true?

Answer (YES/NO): YES